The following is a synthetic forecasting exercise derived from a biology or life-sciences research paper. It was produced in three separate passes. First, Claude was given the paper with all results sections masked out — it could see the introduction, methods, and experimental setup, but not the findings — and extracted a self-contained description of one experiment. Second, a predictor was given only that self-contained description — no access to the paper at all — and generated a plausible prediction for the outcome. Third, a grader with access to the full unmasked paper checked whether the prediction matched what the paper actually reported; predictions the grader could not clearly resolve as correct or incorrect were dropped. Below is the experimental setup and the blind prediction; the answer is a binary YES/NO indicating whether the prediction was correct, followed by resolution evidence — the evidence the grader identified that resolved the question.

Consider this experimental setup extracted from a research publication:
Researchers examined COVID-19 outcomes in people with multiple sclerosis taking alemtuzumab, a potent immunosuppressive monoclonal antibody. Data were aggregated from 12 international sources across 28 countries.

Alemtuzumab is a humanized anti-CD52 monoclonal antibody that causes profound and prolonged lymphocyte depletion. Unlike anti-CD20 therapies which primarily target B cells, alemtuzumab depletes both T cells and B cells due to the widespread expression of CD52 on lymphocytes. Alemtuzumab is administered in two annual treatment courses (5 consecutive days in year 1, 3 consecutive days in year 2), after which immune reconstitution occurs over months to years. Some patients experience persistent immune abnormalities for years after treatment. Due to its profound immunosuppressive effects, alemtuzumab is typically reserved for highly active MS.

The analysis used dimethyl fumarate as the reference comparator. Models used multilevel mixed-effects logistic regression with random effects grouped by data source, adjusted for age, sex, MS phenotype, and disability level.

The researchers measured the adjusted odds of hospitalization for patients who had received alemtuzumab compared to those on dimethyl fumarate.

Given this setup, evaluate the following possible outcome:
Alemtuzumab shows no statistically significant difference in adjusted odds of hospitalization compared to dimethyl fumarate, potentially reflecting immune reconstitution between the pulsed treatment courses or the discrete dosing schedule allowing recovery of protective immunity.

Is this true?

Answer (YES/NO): YES